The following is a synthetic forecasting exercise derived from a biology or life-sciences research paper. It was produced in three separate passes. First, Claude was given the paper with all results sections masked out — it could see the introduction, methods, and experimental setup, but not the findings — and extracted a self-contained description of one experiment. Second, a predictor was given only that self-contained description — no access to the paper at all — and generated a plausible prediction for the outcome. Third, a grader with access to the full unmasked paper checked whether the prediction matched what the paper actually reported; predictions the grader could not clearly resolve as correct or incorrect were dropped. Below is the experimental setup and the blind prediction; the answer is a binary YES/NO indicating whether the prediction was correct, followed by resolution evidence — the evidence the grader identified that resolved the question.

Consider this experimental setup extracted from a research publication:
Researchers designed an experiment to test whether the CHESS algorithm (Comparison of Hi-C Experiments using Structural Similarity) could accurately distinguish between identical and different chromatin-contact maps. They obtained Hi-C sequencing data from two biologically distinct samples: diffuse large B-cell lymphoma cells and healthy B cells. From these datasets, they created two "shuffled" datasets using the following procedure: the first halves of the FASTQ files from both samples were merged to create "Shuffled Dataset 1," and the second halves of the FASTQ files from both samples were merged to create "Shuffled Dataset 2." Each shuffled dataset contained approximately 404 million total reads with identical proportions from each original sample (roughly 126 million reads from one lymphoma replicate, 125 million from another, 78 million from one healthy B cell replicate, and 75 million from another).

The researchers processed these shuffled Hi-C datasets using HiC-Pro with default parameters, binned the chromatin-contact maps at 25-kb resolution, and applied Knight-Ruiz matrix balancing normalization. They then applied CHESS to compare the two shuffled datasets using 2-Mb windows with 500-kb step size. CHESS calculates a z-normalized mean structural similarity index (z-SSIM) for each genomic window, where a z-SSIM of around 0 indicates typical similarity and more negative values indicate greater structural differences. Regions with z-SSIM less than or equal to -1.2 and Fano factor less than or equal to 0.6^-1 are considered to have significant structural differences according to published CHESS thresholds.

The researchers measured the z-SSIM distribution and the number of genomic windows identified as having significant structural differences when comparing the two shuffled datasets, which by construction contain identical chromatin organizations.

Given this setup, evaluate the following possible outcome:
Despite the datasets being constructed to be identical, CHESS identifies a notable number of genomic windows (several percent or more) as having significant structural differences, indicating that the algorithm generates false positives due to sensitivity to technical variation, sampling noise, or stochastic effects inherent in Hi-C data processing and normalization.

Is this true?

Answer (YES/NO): YES